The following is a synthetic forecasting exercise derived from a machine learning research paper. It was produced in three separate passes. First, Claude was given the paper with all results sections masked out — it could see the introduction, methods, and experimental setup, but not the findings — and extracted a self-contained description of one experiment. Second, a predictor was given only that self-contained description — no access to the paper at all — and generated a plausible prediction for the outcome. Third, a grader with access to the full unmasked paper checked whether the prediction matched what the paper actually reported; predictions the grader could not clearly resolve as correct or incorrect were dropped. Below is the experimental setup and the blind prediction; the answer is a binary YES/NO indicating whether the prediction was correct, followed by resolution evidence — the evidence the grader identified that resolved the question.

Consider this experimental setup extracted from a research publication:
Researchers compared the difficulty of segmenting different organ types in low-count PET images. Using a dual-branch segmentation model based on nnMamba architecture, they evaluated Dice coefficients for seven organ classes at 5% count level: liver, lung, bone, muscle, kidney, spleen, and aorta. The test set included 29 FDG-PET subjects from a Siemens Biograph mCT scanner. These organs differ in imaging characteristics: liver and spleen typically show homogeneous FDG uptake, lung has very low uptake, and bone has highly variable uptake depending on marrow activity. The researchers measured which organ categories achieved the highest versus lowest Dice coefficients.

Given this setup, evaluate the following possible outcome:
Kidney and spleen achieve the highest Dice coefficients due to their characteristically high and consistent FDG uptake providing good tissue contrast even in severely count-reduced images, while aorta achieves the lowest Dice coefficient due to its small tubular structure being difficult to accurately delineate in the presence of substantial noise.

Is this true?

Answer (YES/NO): NO